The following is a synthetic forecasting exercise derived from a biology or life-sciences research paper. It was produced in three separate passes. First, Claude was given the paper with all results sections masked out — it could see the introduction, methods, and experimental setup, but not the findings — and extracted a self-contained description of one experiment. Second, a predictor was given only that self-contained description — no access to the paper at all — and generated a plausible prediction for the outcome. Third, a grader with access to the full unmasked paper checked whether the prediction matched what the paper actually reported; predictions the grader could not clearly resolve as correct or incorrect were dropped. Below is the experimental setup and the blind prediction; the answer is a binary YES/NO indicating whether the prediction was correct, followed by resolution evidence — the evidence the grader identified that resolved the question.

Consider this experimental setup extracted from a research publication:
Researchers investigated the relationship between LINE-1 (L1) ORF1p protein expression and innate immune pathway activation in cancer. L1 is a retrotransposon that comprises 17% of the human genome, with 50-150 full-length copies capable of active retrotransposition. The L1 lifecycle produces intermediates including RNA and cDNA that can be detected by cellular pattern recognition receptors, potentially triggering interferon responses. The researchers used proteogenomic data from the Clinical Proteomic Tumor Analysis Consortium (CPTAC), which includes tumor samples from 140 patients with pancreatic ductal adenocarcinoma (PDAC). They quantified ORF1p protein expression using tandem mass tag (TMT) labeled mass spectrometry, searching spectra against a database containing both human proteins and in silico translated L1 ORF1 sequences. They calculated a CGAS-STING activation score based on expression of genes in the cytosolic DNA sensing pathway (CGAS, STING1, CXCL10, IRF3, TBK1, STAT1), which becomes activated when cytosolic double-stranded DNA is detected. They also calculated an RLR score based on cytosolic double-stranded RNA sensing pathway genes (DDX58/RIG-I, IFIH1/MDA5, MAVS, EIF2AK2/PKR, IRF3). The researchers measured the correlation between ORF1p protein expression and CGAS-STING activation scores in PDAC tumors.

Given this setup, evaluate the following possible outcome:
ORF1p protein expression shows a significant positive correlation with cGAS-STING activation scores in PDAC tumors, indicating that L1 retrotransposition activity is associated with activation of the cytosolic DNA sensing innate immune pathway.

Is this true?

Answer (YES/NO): NO